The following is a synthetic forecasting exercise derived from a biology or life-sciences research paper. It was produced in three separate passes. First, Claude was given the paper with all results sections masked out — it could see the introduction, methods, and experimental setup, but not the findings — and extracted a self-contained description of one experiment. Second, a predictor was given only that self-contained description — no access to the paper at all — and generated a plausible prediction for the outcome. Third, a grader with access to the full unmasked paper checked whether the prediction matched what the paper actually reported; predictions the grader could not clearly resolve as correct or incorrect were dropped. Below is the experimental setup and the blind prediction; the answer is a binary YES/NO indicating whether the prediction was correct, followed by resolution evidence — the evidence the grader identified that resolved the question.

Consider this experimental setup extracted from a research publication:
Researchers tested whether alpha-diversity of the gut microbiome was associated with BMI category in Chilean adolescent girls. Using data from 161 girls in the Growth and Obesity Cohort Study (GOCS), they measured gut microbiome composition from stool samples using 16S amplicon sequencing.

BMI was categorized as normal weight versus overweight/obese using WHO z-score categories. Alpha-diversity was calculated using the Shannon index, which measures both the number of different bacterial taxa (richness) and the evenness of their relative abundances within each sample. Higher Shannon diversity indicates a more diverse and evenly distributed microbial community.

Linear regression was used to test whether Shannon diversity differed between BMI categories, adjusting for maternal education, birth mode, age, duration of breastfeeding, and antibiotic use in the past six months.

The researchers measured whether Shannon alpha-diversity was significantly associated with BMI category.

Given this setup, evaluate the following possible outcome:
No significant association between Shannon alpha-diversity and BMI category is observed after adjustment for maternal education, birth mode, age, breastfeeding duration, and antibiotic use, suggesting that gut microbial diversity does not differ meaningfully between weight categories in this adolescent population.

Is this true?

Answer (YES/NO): YES